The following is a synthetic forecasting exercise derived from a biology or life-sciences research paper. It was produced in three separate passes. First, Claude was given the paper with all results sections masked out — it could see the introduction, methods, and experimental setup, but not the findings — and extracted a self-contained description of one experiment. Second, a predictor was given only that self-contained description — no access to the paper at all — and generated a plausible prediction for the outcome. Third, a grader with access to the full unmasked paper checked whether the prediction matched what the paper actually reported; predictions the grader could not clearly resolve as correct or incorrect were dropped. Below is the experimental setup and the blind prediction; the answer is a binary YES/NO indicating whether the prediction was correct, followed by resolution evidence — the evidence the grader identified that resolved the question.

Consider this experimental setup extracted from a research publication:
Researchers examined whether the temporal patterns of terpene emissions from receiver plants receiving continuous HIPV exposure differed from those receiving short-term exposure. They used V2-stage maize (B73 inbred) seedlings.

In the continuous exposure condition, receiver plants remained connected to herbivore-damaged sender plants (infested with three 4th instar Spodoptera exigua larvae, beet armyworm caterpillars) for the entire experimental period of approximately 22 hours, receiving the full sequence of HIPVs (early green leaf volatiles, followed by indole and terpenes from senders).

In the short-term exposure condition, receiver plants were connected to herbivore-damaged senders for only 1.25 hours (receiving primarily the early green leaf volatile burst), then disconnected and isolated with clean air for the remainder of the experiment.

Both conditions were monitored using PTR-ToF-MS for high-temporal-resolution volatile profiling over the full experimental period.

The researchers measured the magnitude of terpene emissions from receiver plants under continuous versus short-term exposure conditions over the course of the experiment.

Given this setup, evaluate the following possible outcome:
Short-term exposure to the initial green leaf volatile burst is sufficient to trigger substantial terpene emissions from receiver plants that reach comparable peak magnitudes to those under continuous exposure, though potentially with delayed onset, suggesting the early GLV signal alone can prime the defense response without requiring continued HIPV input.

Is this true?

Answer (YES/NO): NO